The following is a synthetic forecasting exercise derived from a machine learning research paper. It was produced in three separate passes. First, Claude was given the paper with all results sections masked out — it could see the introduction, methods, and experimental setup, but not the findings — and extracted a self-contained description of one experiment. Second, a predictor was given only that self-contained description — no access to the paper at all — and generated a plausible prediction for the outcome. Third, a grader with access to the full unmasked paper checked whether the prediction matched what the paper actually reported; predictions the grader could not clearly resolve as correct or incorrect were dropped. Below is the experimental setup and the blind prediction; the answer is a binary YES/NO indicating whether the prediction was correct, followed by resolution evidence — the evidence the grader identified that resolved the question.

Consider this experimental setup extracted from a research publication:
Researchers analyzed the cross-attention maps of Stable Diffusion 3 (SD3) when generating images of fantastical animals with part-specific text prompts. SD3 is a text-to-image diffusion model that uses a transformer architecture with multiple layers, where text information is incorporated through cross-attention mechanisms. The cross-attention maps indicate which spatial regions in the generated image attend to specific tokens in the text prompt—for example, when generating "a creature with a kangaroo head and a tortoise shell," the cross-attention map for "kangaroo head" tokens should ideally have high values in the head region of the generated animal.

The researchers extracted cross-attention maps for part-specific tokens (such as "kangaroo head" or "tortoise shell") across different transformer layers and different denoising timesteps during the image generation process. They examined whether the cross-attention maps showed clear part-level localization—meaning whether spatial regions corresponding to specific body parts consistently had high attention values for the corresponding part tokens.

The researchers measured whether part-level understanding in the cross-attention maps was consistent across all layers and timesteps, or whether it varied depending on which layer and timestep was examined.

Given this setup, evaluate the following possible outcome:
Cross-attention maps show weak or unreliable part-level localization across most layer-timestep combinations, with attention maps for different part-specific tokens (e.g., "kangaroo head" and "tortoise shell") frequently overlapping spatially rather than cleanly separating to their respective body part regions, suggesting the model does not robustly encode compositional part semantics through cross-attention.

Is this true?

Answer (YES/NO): NO